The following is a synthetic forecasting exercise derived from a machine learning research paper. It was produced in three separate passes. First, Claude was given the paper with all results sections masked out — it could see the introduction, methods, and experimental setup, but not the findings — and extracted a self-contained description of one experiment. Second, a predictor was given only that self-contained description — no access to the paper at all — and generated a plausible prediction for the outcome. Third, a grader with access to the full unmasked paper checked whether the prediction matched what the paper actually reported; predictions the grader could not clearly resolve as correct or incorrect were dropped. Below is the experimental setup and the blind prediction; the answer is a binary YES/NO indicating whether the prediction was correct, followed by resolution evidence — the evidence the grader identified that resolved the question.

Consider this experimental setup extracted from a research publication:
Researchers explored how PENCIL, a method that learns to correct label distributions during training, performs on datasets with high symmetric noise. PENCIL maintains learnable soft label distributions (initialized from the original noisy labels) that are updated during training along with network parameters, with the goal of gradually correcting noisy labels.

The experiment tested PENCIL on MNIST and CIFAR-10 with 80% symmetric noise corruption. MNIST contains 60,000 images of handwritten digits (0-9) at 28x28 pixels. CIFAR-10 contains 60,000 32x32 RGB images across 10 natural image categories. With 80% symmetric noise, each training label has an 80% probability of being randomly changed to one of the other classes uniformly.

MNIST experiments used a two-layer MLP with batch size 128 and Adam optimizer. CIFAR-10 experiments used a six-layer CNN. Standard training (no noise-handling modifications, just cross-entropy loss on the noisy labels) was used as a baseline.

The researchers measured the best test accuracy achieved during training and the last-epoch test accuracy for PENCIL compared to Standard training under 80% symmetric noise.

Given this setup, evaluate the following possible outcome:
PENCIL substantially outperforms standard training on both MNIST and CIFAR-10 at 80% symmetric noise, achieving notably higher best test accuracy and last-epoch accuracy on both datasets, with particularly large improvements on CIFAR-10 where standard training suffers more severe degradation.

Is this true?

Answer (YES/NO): NO